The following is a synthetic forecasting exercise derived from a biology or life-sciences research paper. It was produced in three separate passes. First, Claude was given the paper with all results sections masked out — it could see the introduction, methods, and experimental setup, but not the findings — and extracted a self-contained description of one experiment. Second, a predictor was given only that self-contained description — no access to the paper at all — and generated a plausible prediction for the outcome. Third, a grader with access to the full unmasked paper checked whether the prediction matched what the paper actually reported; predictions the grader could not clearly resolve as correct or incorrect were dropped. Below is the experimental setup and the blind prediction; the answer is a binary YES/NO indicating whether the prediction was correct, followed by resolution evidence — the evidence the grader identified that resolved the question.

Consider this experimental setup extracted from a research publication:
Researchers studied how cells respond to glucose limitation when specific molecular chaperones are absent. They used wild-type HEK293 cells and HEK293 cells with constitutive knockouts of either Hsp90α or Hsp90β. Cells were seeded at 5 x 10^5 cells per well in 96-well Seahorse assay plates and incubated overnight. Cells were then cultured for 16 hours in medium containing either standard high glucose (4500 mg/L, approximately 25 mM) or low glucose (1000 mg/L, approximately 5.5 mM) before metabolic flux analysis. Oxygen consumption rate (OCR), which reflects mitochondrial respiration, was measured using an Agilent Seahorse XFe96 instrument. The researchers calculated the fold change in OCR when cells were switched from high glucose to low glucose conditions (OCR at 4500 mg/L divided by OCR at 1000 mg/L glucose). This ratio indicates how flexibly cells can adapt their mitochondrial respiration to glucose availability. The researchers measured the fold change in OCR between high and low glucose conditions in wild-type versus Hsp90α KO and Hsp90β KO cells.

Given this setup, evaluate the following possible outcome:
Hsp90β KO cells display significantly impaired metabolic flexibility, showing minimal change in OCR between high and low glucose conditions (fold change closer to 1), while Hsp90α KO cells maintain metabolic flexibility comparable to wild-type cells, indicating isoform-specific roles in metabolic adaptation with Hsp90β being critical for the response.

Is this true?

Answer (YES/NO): YES